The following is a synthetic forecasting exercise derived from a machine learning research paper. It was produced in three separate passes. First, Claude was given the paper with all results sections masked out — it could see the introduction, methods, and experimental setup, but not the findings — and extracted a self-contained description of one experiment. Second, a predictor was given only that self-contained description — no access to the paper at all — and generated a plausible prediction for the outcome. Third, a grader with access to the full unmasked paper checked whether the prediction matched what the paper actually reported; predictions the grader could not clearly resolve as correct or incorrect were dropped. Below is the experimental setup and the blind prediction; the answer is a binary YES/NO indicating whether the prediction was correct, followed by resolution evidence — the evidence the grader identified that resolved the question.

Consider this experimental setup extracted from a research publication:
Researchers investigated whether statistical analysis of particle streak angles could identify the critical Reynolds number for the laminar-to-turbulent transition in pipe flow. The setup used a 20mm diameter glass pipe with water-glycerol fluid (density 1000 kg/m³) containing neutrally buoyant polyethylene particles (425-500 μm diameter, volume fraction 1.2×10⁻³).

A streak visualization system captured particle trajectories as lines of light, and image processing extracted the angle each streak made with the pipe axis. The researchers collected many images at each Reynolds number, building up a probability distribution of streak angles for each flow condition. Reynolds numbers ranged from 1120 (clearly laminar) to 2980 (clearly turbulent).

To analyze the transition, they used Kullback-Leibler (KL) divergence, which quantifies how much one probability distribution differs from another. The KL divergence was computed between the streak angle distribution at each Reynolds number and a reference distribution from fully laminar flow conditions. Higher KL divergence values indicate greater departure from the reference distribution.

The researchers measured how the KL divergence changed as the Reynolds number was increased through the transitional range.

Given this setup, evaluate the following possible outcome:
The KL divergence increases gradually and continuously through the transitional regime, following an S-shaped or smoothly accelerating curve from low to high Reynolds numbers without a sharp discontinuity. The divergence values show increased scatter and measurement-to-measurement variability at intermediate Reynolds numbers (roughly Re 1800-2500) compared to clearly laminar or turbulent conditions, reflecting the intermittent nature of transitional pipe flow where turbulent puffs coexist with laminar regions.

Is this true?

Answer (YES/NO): NO